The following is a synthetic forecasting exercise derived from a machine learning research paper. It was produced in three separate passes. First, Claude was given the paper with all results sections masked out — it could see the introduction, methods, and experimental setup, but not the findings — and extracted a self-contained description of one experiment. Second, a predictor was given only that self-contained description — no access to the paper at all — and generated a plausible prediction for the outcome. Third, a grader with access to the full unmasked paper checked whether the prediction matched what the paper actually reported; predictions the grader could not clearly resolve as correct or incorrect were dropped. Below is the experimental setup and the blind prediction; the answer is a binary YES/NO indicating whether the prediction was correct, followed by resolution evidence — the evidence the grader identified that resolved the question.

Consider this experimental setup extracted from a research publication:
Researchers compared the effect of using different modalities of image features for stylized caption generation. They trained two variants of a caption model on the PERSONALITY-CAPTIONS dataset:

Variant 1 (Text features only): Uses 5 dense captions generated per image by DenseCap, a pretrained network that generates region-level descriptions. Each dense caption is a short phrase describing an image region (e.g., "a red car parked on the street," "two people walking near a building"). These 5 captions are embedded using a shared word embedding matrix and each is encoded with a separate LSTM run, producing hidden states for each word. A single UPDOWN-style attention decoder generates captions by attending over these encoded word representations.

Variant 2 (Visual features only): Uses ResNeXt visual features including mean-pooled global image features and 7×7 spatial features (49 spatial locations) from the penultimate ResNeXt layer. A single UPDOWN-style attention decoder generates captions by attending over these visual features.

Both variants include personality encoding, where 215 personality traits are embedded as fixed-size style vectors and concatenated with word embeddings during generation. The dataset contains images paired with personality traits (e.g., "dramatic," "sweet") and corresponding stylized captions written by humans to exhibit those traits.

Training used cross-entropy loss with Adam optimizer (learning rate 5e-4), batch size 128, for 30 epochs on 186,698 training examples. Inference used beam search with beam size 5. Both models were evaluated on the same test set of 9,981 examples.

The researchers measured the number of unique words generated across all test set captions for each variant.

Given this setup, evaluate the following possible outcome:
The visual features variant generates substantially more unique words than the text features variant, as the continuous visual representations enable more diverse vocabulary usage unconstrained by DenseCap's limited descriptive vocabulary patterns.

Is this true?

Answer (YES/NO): YES